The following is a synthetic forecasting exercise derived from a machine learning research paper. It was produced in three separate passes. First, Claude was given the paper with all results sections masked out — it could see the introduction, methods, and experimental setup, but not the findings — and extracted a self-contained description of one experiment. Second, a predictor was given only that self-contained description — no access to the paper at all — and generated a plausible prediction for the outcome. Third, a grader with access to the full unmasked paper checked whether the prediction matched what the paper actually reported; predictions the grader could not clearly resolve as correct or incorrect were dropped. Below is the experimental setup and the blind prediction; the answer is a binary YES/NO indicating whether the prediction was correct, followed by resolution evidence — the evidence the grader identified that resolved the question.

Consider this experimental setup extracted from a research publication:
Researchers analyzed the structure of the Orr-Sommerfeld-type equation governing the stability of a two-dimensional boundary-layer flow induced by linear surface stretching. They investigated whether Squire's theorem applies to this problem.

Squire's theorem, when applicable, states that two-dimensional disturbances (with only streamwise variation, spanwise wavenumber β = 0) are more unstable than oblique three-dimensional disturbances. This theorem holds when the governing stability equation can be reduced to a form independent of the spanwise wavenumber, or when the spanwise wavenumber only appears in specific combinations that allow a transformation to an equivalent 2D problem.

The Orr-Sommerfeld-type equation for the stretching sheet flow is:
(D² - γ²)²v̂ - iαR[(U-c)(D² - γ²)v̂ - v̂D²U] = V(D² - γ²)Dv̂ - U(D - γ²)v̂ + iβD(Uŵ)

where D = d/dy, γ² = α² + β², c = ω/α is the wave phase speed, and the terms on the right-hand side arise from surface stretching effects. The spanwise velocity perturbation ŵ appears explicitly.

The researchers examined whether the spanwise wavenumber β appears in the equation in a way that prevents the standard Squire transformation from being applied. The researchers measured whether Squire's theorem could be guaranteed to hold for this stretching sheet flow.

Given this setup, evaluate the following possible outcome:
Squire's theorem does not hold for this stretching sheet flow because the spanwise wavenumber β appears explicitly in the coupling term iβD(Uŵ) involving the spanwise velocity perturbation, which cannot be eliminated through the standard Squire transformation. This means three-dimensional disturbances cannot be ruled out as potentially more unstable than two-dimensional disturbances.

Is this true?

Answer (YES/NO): YES